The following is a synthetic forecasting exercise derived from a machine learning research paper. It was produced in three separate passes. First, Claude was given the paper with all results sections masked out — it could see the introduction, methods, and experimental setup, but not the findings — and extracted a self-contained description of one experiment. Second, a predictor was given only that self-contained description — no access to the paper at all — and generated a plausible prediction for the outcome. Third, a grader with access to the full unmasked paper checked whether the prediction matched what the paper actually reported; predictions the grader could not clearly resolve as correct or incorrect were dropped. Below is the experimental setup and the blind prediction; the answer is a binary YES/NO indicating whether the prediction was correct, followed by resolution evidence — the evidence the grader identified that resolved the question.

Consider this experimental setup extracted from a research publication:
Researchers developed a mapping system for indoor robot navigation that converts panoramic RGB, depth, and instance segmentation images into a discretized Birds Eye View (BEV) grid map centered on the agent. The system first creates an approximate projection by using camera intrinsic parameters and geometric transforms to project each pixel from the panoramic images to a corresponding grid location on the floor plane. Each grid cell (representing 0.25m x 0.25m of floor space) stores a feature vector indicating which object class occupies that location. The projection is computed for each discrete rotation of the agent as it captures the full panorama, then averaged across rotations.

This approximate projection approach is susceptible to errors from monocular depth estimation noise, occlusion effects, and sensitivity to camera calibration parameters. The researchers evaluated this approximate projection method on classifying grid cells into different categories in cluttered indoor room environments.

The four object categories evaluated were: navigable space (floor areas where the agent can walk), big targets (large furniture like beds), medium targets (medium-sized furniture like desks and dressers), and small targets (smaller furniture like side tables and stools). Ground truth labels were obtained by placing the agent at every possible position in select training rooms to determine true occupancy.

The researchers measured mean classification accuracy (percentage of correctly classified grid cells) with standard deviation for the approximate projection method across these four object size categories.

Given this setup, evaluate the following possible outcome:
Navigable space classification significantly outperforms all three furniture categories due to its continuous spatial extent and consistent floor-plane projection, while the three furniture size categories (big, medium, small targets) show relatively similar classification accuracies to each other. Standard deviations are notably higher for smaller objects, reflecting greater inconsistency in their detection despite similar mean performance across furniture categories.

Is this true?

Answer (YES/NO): NO